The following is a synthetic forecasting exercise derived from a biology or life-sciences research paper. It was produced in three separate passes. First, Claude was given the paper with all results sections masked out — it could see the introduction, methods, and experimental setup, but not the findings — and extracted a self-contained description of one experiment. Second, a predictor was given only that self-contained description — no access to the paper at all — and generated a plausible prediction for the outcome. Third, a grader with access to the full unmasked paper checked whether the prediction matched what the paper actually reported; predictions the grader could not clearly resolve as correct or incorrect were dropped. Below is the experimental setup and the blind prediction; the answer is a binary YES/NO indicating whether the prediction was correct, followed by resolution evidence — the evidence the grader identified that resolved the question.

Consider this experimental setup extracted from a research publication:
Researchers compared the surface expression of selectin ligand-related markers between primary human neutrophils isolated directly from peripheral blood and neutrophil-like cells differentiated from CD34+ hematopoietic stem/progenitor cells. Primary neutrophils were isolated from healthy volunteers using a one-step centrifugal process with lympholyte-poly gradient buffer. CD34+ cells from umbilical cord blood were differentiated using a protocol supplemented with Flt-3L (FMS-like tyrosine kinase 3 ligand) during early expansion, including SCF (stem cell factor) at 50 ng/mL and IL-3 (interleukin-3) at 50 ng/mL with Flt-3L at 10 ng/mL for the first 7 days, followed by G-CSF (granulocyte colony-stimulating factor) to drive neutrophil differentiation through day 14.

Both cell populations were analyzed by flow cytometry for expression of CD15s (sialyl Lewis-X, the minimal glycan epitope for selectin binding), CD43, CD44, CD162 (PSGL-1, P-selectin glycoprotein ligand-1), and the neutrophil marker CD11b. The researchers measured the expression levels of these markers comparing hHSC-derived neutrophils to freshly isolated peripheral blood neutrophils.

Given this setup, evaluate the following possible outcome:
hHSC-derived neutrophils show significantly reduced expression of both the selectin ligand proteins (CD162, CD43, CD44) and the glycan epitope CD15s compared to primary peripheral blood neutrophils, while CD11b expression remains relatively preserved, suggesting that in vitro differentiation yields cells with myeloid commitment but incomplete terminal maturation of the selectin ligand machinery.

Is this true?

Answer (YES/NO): NO